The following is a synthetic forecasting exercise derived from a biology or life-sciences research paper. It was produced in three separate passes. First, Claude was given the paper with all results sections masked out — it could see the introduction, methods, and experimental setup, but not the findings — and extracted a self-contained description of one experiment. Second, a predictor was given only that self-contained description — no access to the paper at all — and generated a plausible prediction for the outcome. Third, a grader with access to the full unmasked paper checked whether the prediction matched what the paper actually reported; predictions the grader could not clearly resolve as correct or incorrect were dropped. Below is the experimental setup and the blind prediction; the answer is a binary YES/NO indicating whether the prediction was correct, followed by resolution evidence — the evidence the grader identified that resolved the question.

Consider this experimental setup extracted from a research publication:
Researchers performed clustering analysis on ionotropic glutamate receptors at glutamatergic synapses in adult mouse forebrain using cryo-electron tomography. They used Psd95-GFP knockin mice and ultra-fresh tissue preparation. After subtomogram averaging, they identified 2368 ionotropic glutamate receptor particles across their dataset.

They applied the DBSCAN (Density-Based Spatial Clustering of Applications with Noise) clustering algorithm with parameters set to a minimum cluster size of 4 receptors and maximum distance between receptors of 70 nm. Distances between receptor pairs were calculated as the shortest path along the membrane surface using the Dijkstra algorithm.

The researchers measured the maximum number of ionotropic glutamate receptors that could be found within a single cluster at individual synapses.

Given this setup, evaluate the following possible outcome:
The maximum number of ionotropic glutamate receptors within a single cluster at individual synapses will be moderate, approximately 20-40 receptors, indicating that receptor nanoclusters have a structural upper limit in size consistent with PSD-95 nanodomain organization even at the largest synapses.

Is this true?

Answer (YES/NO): NO